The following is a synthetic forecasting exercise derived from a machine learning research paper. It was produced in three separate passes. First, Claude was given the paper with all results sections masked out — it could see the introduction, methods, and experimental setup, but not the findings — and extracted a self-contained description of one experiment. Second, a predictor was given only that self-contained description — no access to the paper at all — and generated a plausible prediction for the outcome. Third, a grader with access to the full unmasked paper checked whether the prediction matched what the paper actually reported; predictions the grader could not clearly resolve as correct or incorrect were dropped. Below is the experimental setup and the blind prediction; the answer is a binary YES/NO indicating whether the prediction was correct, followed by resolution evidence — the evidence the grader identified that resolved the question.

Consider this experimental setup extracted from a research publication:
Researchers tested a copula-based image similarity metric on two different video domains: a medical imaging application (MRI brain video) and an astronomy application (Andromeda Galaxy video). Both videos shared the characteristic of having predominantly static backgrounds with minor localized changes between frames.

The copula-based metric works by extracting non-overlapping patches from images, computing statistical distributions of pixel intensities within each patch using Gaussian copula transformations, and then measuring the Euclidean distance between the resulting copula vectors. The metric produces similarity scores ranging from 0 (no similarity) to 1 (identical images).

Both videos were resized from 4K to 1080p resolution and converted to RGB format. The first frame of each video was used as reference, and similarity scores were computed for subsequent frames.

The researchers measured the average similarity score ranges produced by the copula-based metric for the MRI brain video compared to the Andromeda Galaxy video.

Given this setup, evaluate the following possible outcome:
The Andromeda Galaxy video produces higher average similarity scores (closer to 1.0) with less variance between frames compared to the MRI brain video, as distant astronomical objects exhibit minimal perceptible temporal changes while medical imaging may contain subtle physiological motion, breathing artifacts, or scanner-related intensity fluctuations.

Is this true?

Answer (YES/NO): NO